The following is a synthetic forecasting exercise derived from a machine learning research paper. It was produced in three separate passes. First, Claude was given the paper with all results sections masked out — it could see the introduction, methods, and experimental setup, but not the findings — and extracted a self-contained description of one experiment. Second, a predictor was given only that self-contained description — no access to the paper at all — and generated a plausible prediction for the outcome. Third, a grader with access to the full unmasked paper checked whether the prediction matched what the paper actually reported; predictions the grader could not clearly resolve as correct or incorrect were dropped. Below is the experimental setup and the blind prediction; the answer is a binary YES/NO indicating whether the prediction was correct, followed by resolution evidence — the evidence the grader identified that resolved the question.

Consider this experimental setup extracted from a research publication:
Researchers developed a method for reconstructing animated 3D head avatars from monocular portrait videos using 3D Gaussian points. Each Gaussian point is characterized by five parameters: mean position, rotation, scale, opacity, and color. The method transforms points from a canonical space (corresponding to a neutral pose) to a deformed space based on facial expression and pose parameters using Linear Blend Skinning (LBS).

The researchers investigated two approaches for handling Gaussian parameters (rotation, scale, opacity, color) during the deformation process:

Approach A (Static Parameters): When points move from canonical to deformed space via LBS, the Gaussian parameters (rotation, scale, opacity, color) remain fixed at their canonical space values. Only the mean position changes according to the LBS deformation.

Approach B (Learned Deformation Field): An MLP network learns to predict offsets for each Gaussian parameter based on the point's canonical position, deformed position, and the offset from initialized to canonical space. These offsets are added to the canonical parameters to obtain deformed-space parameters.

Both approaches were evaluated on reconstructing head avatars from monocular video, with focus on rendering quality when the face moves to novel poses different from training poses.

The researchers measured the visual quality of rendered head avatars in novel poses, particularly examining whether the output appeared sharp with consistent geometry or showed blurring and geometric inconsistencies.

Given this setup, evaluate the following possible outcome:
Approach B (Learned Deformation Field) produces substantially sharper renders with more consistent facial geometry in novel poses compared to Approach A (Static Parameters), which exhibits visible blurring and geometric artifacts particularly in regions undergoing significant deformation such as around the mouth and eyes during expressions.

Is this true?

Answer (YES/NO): NO